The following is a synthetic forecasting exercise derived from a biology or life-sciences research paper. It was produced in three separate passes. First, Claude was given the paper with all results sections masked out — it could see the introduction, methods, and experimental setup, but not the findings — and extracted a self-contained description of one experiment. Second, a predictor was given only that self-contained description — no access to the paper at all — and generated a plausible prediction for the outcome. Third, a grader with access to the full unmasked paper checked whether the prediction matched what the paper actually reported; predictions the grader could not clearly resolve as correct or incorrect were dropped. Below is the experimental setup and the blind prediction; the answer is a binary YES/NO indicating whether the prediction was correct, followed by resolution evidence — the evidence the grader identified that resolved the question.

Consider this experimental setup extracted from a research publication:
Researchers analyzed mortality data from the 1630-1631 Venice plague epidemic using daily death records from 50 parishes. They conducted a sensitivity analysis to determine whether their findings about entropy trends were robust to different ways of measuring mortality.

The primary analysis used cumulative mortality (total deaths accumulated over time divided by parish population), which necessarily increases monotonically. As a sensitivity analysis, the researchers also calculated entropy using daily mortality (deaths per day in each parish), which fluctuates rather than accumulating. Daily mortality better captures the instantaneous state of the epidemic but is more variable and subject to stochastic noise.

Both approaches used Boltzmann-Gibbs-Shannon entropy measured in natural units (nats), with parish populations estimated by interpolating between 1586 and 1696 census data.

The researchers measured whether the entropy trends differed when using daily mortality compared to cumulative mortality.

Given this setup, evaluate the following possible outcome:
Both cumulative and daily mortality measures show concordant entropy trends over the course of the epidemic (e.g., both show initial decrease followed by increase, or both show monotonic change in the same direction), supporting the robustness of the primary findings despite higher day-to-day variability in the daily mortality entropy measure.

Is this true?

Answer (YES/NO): NO